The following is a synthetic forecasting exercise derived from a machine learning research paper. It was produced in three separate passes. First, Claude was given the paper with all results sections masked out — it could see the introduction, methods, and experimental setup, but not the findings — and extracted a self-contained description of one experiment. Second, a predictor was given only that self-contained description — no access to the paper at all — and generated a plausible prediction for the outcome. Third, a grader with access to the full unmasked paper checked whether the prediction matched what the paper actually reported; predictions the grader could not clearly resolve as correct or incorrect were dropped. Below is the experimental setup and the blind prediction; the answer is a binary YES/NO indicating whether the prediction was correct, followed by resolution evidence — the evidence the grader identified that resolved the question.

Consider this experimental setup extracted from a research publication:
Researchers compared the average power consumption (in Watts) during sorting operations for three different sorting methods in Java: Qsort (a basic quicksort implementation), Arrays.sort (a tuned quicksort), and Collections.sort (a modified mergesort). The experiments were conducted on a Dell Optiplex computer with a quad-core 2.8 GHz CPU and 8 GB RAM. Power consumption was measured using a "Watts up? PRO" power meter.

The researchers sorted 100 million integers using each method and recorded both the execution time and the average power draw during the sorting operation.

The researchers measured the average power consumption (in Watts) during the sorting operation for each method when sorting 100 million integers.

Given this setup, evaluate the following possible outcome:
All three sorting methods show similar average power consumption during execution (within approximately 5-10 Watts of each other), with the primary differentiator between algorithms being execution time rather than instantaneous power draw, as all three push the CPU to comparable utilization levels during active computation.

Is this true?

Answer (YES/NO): NO